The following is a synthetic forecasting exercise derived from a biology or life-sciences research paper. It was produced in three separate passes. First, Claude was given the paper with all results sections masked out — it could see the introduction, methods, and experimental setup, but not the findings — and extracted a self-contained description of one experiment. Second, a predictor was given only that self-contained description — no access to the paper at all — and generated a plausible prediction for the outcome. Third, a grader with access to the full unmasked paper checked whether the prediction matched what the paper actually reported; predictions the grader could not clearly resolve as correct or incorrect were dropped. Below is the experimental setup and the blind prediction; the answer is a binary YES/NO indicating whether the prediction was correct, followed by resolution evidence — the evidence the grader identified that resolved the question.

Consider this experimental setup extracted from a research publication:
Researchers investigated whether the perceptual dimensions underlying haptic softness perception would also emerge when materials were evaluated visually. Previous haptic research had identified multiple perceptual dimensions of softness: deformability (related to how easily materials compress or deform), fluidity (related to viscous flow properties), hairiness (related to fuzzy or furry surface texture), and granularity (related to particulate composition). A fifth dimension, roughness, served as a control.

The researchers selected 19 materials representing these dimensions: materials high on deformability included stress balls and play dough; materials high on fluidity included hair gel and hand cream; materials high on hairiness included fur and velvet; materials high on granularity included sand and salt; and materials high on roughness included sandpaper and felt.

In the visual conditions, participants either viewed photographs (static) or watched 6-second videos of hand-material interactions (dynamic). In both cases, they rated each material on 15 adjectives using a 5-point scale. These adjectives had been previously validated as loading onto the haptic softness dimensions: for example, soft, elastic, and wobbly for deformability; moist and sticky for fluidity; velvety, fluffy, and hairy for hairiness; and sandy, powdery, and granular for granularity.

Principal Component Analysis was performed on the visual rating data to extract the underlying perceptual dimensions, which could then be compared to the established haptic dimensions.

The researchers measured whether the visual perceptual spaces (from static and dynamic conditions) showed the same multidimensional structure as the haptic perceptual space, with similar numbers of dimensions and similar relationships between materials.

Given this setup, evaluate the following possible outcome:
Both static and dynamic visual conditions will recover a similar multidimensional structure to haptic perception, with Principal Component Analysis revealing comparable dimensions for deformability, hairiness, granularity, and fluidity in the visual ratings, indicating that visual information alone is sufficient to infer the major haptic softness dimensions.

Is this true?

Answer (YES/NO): NO